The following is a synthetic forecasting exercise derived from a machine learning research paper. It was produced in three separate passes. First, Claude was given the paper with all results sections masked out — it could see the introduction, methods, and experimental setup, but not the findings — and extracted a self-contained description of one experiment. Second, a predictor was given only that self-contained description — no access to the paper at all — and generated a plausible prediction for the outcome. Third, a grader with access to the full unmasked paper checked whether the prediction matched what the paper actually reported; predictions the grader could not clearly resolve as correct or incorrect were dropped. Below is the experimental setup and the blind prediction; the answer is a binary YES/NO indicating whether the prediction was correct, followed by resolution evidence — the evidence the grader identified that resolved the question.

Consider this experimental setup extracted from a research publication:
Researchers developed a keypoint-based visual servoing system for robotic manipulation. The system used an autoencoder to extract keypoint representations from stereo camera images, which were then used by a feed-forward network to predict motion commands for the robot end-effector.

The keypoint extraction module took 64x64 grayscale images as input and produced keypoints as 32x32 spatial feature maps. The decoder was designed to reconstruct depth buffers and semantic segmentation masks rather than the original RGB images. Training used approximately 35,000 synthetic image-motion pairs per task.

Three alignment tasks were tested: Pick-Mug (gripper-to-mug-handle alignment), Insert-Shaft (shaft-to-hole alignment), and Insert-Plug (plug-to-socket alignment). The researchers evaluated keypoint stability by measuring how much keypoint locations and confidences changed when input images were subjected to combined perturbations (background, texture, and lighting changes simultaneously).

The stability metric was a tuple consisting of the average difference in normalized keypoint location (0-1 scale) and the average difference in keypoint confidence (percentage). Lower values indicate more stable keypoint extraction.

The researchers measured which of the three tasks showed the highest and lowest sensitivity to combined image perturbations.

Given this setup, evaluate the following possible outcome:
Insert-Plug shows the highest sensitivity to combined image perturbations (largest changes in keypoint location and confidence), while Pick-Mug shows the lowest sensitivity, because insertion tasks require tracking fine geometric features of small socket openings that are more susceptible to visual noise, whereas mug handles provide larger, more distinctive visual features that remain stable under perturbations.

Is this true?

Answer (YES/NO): NO